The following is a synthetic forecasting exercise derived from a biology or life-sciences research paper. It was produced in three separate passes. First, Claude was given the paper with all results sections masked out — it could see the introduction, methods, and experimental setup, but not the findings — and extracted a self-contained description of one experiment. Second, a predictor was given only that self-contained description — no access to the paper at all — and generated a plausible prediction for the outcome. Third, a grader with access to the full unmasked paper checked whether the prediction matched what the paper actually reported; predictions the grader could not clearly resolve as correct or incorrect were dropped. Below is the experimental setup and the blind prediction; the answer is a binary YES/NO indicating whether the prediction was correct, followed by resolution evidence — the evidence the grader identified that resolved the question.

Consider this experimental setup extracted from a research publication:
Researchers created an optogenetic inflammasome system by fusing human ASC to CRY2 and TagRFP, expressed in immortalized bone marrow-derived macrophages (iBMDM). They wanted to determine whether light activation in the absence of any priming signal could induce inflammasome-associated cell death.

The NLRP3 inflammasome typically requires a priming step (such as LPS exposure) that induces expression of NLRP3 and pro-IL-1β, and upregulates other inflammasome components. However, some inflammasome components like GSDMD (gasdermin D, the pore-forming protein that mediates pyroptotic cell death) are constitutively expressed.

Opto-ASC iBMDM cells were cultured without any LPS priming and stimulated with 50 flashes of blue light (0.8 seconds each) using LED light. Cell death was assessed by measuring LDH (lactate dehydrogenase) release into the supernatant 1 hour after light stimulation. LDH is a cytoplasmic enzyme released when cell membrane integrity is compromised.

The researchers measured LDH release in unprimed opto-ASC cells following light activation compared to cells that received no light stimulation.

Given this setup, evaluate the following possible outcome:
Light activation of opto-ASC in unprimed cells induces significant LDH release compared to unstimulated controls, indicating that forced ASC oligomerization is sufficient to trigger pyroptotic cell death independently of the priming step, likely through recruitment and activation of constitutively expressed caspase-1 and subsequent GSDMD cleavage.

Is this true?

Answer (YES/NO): YES